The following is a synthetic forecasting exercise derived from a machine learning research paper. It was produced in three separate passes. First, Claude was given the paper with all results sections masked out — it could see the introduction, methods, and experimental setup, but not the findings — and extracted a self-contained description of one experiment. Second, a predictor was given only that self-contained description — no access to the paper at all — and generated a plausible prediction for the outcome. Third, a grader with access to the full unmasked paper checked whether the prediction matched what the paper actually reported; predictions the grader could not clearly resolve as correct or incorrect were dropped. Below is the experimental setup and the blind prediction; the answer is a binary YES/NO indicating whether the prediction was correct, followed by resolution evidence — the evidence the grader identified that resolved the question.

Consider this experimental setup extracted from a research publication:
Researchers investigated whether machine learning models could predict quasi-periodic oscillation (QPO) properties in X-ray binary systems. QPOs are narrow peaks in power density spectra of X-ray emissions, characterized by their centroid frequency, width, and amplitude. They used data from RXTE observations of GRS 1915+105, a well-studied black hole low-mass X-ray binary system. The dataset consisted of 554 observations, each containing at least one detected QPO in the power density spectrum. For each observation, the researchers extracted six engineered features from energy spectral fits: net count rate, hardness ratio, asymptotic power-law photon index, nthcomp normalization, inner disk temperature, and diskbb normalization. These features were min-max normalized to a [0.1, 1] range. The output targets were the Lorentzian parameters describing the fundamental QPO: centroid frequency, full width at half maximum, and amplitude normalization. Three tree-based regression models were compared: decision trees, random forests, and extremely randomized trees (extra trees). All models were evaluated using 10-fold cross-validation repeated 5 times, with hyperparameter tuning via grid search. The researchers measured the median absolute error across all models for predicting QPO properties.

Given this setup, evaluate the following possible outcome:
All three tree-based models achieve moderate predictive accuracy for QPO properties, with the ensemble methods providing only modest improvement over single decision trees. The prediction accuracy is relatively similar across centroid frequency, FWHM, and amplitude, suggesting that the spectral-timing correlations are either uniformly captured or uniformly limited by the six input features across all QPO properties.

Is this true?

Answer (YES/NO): NO